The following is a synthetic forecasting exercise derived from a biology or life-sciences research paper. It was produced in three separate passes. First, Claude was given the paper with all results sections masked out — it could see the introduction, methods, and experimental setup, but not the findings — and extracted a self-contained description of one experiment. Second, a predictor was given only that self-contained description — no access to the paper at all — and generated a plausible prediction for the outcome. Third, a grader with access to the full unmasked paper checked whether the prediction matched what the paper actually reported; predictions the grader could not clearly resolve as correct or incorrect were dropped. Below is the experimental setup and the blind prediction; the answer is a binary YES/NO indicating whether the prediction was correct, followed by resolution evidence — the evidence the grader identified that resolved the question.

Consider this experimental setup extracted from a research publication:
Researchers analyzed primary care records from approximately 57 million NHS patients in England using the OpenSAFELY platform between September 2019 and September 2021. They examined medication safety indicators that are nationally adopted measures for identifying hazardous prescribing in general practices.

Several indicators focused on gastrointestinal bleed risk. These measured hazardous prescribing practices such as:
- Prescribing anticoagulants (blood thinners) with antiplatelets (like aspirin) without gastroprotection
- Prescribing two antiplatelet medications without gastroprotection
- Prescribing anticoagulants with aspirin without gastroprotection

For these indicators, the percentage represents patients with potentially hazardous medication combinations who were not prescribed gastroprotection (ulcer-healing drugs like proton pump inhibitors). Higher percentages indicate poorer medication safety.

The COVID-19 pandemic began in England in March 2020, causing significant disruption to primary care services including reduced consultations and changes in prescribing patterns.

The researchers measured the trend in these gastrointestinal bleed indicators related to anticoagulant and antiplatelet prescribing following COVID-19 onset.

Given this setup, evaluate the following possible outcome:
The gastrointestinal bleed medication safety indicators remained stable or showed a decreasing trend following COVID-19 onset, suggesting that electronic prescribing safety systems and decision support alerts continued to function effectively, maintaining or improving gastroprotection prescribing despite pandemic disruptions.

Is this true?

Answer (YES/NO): YES